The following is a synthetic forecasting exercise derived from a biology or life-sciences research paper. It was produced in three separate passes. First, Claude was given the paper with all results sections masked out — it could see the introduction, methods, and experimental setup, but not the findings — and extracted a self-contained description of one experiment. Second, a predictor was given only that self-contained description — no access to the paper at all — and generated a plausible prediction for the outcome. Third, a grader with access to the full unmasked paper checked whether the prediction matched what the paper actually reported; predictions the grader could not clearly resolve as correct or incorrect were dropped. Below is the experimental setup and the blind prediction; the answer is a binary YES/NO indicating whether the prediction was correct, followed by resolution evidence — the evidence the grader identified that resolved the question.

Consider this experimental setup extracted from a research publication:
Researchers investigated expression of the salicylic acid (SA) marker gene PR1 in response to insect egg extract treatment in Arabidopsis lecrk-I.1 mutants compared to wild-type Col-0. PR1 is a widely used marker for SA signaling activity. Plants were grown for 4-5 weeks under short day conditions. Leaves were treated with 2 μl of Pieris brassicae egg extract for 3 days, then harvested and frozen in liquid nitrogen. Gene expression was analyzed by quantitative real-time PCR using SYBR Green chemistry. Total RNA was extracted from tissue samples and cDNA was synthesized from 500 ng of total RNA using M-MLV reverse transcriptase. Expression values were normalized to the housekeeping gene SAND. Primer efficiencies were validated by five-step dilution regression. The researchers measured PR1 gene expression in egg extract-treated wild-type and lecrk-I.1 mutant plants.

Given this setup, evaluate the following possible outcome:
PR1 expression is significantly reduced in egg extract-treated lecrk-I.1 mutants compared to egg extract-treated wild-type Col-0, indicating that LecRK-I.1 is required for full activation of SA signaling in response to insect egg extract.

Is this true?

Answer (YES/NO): YES